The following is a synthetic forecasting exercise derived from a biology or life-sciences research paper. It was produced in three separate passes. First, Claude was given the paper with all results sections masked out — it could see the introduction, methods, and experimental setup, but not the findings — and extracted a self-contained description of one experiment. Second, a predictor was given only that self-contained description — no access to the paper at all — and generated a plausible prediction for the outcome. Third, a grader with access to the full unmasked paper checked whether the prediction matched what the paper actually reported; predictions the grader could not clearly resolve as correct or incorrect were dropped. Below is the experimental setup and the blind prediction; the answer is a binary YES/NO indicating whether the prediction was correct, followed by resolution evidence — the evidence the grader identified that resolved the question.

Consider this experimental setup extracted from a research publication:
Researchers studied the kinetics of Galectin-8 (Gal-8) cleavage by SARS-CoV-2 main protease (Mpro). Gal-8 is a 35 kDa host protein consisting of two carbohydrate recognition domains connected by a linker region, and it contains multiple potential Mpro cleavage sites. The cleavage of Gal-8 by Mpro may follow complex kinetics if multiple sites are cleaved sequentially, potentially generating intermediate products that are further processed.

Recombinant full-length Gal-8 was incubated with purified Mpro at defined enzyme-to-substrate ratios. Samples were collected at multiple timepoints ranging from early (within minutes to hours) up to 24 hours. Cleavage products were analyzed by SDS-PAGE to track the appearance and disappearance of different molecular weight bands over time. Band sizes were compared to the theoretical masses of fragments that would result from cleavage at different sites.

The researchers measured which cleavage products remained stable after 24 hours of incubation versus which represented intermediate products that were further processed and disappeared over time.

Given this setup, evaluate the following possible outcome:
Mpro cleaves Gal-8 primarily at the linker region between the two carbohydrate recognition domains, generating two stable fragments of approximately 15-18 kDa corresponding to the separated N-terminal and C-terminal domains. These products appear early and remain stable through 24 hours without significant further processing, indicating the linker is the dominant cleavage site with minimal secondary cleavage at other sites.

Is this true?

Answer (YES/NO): NO